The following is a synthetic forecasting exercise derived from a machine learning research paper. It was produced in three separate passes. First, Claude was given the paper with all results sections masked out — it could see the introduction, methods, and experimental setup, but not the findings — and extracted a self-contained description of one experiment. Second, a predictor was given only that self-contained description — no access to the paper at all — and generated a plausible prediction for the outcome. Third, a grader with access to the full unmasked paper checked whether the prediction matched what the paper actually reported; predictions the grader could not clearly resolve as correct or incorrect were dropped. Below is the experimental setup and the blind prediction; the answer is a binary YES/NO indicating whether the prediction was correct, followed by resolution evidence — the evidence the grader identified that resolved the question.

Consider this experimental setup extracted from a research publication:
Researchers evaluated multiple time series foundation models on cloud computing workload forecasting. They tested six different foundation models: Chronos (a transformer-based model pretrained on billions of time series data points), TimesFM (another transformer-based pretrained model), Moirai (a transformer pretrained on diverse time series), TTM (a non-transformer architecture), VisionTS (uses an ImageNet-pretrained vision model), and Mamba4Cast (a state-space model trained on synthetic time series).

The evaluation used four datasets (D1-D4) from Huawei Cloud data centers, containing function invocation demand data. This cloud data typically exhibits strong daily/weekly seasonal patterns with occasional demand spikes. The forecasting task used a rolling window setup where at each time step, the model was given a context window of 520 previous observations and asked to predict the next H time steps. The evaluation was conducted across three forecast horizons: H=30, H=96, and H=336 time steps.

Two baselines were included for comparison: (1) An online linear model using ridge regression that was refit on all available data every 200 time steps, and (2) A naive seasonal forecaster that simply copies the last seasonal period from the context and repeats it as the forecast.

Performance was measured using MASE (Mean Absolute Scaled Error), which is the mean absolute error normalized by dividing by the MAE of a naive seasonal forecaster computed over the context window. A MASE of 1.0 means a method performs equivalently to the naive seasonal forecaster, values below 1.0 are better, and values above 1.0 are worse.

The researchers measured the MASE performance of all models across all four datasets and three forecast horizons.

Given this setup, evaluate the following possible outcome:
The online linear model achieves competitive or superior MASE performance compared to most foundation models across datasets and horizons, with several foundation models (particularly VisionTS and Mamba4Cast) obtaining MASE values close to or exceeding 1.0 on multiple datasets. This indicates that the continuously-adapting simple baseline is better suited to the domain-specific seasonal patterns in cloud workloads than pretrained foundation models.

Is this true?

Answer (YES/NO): NO